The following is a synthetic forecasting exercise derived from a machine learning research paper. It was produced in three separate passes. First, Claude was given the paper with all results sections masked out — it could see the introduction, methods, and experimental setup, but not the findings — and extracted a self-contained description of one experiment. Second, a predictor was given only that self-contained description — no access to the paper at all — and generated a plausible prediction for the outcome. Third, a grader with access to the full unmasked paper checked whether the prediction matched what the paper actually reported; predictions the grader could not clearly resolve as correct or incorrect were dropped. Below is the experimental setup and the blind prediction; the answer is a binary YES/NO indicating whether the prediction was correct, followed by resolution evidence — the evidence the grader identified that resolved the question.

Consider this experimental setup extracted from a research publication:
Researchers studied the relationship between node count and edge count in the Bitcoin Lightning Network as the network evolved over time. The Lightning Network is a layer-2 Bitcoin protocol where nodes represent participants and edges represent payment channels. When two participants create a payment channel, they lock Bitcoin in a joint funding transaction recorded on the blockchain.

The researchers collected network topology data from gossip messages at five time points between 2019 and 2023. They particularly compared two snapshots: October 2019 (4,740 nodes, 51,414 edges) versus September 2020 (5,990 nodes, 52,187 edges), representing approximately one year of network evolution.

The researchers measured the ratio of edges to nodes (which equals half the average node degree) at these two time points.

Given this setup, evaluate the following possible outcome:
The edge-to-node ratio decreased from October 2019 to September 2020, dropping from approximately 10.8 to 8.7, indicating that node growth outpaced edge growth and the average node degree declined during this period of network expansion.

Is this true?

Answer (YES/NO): YES